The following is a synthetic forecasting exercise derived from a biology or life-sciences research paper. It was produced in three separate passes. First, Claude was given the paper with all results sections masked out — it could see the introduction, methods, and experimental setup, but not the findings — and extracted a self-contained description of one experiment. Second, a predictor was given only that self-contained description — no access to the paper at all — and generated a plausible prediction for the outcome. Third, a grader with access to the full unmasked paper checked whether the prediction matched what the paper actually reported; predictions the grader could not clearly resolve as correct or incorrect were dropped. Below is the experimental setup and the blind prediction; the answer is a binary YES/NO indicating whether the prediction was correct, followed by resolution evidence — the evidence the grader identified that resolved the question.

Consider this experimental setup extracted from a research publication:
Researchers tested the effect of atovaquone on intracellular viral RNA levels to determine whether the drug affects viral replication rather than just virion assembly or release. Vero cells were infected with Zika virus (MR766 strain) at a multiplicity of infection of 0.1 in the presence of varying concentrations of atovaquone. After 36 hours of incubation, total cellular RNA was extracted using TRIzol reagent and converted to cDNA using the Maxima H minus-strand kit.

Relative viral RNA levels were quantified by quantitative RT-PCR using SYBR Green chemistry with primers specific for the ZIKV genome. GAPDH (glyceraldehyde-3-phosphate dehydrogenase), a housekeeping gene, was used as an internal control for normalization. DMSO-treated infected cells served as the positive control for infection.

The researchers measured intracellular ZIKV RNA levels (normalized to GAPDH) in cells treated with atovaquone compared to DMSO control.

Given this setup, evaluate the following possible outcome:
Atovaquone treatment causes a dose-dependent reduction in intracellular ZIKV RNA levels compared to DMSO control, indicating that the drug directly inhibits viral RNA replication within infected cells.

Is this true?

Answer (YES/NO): YES